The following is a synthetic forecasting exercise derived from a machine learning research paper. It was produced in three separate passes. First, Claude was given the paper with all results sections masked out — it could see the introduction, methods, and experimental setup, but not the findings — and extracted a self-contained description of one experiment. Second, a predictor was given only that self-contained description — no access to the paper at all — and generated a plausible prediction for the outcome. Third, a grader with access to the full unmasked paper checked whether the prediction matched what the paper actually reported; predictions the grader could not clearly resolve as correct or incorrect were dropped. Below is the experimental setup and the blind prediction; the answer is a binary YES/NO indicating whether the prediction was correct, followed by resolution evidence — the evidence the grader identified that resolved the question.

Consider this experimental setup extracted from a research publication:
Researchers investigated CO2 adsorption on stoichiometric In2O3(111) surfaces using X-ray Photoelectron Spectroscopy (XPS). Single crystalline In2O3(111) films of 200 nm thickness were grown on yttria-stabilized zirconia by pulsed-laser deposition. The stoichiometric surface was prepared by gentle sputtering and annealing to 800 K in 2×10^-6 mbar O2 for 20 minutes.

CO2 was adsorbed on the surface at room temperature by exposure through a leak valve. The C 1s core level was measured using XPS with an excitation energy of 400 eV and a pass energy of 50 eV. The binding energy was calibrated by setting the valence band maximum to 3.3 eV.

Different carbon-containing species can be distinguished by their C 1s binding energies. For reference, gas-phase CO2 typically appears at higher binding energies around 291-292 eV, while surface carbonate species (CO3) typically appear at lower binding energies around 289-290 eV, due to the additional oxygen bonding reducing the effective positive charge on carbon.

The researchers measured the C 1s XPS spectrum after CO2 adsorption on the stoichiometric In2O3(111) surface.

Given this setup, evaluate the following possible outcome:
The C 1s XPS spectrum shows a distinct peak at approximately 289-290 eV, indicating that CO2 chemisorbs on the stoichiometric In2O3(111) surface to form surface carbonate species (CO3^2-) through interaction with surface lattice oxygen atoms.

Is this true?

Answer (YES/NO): YES